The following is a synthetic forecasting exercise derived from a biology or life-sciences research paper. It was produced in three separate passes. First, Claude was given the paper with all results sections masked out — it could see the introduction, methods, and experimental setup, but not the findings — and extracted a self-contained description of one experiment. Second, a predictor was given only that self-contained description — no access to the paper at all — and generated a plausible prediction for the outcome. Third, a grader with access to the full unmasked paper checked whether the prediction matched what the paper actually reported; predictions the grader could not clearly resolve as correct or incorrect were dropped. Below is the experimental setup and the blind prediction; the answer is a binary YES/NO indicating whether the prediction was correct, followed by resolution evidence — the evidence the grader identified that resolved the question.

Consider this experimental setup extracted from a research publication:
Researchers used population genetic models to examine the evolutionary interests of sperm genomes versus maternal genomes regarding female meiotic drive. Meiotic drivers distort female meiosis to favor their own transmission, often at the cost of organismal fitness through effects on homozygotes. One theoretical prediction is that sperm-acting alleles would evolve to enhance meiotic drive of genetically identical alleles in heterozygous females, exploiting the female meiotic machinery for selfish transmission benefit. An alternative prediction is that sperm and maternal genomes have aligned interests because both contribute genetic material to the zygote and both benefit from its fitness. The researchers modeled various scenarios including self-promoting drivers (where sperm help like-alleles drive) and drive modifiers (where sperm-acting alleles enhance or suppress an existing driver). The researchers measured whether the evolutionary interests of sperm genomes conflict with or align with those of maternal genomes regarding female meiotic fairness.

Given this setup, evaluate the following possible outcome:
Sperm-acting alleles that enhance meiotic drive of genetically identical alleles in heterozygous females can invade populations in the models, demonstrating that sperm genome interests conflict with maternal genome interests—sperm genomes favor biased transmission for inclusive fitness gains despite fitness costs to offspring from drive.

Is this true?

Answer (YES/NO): NO